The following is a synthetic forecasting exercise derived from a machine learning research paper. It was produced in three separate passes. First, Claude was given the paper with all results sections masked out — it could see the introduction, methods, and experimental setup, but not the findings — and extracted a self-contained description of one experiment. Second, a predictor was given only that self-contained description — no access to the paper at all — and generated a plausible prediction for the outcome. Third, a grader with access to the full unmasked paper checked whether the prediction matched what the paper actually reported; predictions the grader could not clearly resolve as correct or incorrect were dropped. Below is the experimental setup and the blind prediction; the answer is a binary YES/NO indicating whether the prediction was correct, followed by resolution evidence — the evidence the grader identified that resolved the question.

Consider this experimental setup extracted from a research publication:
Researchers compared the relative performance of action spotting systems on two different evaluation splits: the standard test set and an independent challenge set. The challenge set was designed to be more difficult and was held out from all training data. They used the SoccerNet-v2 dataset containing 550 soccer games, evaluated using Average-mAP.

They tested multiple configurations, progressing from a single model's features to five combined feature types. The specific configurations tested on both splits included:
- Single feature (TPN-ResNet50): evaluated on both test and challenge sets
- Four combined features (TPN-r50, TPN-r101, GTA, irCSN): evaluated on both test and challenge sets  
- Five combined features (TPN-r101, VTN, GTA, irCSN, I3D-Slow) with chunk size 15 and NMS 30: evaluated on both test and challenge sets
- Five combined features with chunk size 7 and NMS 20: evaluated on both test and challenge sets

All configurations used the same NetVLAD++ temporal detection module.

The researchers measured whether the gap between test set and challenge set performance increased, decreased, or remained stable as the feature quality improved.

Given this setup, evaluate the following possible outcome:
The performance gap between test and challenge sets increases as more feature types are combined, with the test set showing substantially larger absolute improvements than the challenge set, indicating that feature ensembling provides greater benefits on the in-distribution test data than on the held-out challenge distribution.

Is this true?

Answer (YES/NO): NO